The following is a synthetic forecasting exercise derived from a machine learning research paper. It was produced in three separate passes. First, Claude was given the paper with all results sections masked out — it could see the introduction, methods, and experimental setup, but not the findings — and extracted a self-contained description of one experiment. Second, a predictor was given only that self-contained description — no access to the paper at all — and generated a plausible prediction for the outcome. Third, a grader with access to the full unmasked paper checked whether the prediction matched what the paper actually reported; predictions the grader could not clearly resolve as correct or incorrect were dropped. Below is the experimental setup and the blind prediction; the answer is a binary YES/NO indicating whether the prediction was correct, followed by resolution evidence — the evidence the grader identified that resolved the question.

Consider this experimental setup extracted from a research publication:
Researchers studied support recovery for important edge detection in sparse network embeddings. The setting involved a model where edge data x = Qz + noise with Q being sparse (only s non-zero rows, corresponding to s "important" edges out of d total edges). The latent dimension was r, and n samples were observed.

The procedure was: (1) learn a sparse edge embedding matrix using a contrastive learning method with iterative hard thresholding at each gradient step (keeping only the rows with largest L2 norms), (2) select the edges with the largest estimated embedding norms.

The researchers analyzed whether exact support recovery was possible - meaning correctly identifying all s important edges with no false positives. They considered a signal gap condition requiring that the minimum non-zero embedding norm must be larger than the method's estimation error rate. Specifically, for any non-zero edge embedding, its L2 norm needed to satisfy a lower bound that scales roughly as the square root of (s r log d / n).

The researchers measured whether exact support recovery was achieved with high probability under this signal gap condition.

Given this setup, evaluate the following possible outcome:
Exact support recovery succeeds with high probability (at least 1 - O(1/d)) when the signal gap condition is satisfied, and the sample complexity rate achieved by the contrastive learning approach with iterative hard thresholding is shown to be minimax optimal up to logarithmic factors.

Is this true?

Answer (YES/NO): YES